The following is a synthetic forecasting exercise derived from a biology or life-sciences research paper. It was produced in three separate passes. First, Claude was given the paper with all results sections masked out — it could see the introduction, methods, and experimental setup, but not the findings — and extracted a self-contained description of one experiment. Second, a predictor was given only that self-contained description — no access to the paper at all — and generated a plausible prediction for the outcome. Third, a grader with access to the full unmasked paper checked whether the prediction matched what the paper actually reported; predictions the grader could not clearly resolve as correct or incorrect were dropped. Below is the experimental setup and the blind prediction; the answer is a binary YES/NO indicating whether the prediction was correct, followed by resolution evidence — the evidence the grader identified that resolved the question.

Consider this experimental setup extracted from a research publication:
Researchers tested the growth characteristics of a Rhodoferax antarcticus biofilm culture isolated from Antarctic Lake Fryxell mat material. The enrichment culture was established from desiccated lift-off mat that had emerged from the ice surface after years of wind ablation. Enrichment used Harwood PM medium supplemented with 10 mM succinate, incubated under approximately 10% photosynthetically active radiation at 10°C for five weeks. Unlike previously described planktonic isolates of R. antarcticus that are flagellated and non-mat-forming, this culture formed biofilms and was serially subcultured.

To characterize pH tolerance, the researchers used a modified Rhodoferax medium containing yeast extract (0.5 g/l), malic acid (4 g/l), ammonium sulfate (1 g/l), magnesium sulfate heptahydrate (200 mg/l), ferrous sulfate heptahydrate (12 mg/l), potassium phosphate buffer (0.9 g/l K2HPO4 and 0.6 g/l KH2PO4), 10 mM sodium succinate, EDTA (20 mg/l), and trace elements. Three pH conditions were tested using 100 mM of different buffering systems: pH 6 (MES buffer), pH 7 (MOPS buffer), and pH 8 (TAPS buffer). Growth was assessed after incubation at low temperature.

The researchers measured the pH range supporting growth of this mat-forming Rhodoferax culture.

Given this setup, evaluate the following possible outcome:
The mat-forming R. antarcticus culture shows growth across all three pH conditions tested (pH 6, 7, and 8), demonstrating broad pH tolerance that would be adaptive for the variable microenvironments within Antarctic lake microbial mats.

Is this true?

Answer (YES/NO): NO